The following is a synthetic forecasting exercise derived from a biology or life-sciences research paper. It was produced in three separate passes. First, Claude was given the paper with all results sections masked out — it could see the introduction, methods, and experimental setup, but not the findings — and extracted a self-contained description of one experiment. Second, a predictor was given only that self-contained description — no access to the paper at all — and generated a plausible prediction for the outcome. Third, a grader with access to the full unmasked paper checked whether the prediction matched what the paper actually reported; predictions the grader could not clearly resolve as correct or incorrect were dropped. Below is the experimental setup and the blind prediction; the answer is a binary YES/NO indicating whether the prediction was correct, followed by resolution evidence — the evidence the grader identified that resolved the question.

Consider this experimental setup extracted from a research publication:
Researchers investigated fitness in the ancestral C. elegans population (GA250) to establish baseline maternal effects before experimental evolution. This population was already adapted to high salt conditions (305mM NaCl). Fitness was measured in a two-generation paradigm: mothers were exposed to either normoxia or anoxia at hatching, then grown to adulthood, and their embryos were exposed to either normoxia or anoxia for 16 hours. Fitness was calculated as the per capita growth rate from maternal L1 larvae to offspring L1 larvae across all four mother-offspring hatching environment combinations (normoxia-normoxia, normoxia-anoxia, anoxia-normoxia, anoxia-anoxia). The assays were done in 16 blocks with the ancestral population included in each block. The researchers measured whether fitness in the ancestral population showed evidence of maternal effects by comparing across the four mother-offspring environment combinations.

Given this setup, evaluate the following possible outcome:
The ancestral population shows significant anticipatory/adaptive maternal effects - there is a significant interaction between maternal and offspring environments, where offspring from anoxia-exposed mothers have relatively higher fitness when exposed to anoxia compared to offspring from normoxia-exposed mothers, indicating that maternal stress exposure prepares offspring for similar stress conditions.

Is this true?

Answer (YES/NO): NO